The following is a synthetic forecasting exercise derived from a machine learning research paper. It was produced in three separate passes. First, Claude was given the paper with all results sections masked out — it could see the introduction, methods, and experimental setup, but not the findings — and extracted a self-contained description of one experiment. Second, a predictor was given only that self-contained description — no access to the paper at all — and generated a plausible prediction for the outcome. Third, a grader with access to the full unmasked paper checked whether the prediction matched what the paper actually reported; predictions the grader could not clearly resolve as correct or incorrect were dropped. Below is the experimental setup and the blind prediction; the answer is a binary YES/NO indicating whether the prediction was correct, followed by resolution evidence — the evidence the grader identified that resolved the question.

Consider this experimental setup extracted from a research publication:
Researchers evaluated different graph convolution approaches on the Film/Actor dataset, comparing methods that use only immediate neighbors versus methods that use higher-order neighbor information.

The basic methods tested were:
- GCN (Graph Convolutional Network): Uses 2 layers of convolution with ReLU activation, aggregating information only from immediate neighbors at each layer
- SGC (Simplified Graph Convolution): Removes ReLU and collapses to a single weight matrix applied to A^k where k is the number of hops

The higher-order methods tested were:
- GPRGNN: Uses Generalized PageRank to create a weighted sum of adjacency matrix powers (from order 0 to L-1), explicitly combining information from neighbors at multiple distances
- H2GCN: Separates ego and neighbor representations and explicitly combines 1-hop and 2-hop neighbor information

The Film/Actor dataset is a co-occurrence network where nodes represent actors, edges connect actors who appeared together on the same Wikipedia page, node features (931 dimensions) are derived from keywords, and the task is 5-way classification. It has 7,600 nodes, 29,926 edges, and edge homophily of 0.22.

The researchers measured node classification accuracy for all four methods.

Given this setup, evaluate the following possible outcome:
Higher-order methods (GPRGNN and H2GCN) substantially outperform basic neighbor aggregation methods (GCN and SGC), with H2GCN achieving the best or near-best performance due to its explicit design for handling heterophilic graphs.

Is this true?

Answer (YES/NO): NO